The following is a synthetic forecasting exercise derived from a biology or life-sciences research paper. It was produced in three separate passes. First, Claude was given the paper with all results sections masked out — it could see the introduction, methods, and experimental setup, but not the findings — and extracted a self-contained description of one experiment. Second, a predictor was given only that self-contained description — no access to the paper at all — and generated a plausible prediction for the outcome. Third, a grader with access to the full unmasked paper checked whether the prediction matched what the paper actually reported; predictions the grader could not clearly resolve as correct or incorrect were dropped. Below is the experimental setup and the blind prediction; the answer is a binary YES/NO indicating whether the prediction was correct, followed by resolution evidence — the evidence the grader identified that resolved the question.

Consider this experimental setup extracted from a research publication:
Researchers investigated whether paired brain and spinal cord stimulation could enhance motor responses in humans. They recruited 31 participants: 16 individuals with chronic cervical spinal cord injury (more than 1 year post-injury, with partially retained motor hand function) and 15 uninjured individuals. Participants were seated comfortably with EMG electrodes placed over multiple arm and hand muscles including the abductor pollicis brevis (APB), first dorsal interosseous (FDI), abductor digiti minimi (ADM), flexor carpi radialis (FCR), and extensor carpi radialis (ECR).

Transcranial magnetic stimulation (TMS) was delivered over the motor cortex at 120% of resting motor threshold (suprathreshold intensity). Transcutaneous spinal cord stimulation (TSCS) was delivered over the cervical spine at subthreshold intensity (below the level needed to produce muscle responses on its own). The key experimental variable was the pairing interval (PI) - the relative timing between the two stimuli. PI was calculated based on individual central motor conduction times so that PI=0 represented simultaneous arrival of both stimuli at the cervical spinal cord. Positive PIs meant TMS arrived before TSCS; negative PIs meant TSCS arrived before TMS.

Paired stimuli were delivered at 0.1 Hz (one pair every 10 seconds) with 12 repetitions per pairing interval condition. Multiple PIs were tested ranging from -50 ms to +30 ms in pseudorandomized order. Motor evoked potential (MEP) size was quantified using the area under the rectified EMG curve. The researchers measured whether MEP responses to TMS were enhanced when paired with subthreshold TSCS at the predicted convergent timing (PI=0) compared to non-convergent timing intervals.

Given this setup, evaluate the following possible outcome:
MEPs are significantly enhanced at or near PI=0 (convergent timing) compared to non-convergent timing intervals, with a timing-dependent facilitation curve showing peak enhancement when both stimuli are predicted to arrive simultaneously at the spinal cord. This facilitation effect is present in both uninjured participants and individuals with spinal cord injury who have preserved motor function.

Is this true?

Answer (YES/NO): NO